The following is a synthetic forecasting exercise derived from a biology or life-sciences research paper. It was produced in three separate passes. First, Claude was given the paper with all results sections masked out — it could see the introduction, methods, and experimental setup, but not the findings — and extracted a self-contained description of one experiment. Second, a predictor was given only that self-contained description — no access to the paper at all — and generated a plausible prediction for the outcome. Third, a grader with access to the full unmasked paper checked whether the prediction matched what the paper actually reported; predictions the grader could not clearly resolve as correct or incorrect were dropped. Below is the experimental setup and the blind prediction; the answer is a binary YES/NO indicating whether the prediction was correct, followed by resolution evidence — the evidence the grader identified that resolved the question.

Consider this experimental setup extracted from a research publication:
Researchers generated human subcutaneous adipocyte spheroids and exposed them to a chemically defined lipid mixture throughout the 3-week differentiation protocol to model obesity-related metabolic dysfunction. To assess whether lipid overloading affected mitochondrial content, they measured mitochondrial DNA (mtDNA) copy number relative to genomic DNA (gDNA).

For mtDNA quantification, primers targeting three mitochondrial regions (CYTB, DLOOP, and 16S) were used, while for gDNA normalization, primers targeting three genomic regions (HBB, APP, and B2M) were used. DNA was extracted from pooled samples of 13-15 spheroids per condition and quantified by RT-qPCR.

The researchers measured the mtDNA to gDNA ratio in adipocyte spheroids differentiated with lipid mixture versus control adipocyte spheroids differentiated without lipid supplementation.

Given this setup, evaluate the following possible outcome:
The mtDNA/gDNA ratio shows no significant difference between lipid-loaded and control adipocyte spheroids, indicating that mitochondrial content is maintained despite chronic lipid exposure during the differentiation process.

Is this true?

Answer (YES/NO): NO